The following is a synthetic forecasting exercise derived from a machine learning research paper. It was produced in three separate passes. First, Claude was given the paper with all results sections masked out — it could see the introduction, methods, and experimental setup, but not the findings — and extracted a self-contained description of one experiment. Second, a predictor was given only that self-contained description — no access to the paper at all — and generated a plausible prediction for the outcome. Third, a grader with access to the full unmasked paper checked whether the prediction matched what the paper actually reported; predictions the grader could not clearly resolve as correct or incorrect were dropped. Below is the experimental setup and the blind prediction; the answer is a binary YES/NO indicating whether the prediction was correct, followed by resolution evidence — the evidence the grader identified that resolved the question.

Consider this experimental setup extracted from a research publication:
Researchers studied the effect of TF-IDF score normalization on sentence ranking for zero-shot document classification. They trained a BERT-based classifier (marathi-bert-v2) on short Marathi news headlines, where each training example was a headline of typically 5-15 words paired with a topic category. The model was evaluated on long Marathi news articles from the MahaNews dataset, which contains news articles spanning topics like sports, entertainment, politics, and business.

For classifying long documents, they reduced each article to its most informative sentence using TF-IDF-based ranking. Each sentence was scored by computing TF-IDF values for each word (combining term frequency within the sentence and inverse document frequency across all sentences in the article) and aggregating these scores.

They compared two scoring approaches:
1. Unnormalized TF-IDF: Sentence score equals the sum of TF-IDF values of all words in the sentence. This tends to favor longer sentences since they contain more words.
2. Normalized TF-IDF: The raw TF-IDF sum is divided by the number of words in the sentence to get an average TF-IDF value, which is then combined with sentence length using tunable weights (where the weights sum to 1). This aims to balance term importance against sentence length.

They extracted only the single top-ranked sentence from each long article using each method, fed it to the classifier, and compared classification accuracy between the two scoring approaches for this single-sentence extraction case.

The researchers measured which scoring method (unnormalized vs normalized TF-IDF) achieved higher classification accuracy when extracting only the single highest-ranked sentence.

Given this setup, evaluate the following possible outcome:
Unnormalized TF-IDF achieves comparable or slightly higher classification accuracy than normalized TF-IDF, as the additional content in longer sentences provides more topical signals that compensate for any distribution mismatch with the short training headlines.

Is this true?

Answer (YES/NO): YES